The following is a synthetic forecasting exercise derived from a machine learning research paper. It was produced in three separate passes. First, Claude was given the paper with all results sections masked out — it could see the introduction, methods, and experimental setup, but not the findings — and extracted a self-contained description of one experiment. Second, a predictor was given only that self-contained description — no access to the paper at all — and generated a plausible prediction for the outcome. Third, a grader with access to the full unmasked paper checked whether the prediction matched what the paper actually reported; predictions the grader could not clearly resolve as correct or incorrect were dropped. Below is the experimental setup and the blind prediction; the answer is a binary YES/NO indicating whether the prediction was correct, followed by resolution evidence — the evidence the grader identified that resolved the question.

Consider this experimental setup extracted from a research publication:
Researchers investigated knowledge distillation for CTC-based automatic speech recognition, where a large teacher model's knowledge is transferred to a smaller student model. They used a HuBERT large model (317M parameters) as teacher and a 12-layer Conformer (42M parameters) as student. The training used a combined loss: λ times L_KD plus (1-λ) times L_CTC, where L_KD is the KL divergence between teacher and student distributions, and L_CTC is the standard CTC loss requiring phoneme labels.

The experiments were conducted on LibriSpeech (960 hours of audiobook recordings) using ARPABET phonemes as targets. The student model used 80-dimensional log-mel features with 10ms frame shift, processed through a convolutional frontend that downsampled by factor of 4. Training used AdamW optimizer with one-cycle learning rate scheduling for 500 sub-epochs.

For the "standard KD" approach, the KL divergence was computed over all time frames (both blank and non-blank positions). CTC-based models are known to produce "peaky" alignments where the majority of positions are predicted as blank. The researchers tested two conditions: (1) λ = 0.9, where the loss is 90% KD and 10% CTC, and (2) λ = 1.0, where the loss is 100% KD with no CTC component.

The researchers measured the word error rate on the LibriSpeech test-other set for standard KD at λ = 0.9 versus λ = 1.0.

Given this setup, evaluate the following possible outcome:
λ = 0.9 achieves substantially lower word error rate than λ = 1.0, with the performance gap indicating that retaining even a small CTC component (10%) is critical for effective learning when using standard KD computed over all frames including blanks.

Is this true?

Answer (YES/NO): NO